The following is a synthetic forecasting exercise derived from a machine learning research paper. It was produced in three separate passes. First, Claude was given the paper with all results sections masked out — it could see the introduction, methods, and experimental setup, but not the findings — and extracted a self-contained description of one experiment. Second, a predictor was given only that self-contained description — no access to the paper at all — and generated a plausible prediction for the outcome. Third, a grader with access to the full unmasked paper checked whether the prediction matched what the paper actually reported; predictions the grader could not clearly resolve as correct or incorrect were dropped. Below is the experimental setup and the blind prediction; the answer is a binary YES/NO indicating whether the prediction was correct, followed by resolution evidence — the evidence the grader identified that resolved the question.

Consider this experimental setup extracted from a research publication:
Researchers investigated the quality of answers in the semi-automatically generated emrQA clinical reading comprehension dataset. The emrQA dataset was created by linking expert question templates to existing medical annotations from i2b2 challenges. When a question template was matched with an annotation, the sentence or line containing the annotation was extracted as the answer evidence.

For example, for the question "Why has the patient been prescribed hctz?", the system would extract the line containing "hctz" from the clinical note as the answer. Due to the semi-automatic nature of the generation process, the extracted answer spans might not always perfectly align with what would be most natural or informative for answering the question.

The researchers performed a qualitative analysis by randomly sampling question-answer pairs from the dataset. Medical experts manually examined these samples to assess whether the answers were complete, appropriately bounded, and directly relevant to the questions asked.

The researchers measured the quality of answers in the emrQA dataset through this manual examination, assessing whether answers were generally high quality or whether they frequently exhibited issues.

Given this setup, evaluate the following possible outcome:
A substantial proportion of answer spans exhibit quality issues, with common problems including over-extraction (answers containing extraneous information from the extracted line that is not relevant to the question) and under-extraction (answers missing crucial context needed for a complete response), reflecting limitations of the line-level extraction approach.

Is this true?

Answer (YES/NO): YES